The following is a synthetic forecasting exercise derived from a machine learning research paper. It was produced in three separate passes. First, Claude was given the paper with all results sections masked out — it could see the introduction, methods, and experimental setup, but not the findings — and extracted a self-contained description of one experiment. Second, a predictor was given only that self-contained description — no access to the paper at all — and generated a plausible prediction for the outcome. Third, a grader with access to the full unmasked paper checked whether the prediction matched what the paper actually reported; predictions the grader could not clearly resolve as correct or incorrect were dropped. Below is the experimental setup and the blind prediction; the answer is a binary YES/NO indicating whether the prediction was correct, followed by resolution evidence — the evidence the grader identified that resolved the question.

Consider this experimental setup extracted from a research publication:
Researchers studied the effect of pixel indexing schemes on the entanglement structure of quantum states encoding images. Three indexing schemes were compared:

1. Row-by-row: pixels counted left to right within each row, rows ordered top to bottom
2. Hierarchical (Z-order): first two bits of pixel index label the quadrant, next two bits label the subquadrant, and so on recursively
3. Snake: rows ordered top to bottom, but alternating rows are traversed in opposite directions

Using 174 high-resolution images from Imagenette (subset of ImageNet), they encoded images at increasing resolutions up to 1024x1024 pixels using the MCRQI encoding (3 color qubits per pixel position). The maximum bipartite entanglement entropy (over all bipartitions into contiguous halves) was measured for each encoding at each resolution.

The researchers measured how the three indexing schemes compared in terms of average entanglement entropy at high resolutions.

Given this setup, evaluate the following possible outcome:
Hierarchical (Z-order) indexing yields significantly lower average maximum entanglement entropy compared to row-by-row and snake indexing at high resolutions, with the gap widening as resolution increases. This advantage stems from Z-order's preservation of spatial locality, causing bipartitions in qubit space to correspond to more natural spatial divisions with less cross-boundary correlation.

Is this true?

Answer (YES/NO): NO